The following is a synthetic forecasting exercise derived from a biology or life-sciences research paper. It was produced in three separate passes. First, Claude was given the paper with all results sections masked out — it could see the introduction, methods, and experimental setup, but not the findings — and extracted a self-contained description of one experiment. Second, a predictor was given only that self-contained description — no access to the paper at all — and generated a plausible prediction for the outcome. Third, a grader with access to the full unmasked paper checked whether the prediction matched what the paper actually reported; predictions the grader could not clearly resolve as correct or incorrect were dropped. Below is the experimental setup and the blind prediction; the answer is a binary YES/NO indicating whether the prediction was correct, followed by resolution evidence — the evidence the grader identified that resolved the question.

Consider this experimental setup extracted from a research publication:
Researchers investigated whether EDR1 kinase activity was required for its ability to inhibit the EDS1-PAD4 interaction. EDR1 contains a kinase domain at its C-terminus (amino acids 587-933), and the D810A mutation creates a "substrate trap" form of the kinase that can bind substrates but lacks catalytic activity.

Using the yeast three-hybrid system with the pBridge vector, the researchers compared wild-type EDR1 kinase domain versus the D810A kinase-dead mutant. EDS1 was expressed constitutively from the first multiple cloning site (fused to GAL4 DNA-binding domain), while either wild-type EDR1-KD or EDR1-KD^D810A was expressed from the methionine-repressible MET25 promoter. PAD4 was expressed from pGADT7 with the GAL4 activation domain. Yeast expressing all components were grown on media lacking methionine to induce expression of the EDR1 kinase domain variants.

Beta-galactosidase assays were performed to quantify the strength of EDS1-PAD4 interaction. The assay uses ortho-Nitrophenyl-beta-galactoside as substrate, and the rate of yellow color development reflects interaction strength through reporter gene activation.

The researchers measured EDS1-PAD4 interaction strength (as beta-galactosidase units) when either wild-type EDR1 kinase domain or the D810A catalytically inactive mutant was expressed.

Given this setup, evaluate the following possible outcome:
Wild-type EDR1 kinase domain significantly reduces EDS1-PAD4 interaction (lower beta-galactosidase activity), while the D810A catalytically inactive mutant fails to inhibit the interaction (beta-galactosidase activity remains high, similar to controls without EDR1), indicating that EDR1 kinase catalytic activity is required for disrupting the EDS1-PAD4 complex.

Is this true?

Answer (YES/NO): NO